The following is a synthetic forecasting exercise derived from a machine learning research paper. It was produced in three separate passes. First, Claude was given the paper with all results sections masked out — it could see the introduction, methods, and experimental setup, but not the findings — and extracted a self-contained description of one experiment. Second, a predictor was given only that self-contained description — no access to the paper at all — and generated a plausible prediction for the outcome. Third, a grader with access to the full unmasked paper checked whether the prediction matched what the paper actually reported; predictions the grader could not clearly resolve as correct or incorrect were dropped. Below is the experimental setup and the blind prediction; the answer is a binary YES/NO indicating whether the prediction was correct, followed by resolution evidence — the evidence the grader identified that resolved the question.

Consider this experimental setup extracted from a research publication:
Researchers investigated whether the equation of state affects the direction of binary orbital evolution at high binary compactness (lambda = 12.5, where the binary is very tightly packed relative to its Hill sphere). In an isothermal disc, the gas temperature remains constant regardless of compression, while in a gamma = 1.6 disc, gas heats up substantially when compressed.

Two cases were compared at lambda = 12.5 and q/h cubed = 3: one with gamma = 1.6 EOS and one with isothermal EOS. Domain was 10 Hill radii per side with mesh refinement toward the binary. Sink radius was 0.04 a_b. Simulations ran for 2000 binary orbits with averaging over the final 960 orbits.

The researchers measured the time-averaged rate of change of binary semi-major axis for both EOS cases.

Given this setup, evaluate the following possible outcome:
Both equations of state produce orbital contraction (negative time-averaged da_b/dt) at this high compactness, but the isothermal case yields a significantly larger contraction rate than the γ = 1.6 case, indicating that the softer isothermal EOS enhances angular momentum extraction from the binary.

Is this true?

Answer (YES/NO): NO